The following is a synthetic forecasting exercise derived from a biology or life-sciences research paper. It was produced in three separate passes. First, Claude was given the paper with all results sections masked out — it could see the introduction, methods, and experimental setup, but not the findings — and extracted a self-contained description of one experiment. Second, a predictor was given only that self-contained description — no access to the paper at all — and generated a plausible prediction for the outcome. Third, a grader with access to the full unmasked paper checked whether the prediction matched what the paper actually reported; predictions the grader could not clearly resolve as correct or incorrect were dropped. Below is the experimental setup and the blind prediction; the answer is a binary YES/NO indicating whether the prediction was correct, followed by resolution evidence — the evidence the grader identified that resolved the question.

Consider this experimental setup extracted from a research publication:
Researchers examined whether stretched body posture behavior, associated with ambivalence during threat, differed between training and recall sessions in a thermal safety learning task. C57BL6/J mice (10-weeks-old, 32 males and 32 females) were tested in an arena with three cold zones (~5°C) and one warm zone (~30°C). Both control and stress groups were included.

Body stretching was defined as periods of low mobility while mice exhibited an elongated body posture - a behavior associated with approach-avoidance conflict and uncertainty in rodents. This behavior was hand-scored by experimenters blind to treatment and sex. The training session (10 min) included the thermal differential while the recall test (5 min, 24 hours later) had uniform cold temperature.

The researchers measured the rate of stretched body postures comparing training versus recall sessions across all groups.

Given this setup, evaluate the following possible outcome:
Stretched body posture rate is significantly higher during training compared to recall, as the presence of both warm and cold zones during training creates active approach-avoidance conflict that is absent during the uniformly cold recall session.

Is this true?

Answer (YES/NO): YES